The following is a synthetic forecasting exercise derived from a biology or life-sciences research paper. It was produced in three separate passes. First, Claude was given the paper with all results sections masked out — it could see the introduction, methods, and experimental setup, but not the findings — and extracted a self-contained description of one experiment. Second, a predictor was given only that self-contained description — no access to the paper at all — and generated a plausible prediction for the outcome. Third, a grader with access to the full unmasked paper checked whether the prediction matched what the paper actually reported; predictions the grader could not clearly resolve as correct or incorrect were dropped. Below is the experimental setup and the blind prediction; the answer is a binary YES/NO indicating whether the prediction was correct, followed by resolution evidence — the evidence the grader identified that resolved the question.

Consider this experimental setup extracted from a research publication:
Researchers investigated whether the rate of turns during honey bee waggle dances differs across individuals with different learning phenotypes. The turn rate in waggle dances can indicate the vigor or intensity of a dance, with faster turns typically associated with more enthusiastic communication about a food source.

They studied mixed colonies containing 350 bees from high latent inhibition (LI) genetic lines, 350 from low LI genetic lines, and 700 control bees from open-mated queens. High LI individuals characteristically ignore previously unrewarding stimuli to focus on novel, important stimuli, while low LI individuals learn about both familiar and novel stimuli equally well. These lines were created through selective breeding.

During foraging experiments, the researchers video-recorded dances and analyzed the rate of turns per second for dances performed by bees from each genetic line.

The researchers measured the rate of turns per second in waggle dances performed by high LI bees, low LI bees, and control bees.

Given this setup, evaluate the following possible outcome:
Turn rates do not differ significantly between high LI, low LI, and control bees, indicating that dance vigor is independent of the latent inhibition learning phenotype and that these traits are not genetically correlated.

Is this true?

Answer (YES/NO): NO